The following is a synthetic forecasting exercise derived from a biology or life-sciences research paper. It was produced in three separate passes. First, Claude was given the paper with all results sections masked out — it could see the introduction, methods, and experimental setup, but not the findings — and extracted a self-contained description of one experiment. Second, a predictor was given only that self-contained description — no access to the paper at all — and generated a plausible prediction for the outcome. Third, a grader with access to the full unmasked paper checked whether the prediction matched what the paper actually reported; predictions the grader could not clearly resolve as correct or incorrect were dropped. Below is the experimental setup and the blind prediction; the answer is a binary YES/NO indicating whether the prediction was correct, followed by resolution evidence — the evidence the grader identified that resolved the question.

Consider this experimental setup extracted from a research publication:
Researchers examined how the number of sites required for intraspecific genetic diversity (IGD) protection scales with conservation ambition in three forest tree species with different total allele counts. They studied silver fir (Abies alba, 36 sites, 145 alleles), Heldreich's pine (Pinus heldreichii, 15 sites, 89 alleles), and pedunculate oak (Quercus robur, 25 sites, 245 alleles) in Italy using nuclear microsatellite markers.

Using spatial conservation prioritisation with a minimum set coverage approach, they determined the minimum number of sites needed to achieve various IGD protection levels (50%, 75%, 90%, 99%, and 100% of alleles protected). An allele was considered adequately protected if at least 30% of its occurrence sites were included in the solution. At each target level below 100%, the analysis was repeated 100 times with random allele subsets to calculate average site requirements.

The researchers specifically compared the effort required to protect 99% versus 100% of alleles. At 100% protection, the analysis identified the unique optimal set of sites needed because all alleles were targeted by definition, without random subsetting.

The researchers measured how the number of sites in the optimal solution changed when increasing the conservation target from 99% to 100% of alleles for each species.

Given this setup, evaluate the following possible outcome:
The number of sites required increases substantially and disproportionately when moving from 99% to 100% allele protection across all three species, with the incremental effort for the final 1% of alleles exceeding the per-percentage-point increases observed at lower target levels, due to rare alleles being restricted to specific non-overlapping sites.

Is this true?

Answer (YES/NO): NO